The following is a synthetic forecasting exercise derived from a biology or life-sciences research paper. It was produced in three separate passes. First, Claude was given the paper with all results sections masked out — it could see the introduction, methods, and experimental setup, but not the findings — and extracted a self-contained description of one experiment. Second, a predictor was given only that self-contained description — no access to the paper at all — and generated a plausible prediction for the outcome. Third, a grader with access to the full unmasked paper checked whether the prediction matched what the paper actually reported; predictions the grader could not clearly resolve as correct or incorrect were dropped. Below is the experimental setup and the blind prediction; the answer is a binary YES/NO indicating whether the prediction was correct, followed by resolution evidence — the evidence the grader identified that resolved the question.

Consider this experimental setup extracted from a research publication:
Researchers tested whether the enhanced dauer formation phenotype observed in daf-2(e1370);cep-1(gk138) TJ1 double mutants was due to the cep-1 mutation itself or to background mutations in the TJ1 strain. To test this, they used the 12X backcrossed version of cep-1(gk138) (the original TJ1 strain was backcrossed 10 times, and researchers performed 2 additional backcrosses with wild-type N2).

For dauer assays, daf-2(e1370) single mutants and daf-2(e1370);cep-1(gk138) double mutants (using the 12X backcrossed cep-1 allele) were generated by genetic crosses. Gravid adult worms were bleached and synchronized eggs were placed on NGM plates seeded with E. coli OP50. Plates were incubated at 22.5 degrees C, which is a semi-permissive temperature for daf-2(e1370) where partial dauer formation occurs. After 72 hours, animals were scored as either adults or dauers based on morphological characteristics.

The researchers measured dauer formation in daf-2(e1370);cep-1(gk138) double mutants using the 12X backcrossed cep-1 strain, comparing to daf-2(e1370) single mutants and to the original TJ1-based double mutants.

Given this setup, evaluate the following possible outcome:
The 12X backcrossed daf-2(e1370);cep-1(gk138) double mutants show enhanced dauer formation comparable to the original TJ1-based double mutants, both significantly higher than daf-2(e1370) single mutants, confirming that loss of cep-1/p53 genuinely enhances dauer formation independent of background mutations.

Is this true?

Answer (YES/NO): YES